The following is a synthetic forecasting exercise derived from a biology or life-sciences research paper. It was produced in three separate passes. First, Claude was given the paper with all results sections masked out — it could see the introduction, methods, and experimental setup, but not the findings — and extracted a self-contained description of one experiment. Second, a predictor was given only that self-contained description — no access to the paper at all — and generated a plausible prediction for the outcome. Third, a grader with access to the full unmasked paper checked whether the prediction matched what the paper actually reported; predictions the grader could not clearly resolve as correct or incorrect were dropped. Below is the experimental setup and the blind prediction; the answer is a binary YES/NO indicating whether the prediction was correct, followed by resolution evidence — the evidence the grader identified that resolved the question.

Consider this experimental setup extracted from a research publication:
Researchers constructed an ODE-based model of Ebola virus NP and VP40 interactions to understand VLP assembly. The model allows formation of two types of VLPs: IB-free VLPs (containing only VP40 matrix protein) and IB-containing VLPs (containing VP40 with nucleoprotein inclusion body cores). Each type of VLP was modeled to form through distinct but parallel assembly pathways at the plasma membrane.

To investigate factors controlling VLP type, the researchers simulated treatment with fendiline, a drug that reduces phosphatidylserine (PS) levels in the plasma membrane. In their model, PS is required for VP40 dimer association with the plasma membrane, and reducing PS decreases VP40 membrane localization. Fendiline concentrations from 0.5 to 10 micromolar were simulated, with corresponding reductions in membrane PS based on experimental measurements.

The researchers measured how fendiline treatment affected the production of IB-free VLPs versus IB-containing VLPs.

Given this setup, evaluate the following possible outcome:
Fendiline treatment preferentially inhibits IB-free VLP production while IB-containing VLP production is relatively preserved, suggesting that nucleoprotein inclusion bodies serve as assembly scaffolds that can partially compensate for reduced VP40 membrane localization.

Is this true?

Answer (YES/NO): NO